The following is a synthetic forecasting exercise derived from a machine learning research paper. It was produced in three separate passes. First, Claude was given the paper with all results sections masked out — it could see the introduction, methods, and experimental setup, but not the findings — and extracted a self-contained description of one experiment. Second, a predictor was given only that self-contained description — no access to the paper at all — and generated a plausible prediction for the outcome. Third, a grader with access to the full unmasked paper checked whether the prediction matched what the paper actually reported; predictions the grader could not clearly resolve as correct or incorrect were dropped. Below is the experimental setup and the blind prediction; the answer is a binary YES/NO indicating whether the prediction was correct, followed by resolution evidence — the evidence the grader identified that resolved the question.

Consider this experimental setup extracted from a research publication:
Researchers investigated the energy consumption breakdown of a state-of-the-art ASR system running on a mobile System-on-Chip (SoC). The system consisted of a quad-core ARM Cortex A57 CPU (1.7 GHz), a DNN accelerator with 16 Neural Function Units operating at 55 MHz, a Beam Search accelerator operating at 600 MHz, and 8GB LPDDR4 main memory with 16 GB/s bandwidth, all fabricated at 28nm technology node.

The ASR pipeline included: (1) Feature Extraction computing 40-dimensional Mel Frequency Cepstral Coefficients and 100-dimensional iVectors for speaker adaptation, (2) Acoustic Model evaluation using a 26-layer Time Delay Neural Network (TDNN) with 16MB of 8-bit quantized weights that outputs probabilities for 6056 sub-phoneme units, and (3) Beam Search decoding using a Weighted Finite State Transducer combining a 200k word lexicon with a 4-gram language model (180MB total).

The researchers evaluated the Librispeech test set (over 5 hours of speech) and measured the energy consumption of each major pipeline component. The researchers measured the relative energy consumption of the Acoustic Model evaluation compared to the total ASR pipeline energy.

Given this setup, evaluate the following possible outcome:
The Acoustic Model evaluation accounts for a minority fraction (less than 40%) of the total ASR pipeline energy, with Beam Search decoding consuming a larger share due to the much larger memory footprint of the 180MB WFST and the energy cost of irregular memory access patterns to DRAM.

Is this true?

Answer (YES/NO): NO